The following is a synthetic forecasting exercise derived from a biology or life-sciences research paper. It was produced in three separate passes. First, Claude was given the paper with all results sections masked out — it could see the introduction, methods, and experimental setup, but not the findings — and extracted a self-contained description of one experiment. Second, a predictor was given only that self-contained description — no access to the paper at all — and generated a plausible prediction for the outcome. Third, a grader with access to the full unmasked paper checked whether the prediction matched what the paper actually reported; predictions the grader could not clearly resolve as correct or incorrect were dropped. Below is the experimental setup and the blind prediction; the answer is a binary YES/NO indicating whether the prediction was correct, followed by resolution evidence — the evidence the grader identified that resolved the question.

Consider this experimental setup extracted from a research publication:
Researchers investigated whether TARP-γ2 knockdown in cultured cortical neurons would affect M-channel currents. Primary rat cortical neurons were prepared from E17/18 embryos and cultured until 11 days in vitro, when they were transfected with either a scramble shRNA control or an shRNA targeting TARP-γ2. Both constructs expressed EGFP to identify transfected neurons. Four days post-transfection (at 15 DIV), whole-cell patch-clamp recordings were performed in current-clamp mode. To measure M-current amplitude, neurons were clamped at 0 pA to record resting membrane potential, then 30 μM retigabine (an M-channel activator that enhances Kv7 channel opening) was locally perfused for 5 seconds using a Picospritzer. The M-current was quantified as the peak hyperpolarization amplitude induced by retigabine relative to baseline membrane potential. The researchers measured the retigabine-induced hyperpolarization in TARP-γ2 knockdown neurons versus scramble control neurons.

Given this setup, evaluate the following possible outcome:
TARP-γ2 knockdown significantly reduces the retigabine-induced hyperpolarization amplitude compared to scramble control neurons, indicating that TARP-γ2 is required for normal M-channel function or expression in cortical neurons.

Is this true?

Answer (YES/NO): YES